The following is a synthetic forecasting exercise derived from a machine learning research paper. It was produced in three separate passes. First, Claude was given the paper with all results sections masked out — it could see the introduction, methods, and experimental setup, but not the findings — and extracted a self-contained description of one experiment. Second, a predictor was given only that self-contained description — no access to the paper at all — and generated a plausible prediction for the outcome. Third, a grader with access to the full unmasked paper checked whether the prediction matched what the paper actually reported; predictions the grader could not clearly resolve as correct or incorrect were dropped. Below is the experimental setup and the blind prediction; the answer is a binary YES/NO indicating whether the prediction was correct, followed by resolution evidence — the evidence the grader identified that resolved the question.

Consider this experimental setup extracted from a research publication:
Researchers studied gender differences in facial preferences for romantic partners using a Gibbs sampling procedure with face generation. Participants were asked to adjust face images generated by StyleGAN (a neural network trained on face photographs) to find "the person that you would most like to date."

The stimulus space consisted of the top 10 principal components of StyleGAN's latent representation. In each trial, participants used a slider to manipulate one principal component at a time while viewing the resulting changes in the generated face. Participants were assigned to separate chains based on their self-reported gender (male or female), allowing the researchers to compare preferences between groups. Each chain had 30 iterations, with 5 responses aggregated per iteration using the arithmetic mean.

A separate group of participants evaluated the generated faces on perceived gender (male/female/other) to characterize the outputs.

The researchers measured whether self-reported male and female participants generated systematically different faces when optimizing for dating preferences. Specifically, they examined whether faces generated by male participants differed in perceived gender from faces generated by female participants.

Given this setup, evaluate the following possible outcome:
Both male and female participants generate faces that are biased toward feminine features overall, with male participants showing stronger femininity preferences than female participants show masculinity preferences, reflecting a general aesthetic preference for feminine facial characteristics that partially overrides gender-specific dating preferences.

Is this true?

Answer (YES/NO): NO